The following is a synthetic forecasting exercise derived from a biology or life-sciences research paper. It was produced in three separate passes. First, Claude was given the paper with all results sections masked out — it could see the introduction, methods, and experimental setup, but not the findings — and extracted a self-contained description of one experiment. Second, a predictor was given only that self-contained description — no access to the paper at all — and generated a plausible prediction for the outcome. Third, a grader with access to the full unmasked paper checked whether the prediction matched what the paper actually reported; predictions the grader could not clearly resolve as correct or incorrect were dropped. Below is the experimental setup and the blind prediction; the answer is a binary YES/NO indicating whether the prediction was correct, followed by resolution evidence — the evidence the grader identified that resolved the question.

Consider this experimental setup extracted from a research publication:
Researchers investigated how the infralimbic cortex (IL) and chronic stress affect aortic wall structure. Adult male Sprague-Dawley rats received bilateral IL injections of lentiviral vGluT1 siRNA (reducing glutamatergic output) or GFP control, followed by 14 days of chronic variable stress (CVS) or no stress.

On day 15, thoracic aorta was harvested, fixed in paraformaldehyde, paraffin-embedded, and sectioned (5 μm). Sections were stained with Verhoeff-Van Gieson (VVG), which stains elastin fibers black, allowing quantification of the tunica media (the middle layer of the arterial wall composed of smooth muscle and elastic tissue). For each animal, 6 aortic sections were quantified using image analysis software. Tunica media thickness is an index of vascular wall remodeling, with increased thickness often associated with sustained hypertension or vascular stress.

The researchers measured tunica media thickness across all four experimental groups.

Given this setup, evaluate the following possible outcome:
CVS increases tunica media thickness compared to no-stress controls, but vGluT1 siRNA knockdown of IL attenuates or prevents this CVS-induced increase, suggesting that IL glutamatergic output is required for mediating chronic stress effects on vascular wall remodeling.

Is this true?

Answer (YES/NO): NO